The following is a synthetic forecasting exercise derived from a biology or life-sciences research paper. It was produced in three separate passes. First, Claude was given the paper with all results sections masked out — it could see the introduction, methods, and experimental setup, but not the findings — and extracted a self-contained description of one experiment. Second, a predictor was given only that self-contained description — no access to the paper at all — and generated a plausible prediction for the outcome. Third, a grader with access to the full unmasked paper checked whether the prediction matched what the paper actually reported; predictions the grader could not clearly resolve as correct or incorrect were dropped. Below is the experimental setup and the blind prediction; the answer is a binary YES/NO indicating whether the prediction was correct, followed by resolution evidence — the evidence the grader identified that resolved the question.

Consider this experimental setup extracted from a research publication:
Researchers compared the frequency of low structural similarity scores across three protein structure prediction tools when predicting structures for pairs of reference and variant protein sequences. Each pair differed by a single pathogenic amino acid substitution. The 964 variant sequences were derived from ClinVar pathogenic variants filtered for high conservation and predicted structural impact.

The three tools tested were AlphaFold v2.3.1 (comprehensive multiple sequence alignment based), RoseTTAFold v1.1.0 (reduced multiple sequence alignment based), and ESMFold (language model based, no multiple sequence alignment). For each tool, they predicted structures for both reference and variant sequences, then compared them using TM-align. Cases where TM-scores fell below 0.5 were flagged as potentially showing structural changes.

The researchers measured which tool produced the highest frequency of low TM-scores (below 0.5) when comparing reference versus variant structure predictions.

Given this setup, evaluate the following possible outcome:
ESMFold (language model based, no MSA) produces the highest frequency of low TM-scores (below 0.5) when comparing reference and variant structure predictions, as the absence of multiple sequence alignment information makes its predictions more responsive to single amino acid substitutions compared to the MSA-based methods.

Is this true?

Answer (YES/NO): NO